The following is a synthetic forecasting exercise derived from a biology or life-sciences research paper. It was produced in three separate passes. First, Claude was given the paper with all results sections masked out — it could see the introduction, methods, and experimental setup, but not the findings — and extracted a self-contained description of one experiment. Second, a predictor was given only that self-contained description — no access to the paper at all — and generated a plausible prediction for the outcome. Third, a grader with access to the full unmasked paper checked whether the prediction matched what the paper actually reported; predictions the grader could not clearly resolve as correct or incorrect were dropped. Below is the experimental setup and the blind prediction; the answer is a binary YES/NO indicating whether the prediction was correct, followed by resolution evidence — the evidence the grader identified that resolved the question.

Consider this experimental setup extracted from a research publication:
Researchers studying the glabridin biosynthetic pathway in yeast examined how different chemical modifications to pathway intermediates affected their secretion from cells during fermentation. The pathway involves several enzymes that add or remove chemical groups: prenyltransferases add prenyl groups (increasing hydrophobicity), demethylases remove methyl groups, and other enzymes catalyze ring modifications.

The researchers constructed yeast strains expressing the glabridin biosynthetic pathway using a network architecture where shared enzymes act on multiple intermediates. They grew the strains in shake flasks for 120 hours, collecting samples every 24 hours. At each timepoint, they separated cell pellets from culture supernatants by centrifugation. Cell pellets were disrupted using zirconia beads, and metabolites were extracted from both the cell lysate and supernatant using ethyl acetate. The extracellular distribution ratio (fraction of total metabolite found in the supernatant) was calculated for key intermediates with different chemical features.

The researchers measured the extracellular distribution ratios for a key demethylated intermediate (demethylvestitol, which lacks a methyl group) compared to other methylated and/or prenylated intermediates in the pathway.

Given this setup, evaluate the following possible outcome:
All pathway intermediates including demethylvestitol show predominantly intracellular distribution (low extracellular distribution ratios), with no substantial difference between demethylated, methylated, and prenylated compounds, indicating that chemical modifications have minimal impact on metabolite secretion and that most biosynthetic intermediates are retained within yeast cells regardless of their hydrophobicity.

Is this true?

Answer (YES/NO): NO